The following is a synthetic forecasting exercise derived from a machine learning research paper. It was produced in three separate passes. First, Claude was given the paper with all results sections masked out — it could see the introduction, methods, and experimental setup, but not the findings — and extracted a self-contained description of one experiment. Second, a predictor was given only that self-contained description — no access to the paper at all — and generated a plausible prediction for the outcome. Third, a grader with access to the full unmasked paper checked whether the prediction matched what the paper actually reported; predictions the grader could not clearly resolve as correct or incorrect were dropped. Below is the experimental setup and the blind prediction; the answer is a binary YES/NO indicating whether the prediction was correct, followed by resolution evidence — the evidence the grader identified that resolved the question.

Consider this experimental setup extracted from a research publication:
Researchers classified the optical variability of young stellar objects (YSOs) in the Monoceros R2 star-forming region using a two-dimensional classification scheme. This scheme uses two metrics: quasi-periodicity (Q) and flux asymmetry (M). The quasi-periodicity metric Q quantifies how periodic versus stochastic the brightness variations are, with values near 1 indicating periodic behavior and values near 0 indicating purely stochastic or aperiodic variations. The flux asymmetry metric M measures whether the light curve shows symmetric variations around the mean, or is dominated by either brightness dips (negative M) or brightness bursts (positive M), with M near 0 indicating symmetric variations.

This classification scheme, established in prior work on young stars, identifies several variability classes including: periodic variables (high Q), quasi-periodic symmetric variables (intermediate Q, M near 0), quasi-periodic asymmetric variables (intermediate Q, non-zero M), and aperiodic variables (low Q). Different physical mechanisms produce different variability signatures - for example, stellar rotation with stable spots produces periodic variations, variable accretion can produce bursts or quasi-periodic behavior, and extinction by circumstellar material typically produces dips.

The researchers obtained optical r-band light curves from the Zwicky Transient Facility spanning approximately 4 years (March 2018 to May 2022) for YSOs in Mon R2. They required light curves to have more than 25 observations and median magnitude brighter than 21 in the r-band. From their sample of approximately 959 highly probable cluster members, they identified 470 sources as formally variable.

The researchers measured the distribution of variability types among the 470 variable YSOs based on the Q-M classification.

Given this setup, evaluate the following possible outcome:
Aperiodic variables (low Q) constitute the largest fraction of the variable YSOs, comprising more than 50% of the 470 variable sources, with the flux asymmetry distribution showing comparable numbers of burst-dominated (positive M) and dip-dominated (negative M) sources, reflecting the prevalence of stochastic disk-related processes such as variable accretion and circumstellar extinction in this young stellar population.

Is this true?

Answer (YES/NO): NO